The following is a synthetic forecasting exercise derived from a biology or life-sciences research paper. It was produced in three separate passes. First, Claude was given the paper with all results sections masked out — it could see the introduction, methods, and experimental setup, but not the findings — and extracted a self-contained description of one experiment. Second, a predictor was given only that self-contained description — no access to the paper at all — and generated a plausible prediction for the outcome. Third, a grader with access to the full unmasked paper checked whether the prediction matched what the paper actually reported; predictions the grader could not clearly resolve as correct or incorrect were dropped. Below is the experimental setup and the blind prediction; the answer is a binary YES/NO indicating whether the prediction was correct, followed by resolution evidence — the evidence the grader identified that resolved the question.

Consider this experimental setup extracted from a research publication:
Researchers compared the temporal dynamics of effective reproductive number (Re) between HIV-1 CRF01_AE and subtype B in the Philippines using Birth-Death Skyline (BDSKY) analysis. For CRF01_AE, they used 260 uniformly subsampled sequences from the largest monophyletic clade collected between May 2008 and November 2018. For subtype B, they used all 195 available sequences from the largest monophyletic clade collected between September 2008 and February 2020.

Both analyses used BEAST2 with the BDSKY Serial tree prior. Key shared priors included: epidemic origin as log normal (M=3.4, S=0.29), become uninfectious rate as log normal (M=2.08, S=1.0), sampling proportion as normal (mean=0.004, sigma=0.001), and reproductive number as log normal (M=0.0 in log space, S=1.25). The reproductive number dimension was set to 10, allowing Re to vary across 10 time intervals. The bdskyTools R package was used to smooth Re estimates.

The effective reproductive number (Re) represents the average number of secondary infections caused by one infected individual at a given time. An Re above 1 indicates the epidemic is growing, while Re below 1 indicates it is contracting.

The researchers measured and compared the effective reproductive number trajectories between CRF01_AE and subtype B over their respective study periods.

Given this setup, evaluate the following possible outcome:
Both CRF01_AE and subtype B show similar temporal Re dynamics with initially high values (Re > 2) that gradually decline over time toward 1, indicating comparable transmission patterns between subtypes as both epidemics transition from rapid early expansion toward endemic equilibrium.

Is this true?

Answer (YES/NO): NO